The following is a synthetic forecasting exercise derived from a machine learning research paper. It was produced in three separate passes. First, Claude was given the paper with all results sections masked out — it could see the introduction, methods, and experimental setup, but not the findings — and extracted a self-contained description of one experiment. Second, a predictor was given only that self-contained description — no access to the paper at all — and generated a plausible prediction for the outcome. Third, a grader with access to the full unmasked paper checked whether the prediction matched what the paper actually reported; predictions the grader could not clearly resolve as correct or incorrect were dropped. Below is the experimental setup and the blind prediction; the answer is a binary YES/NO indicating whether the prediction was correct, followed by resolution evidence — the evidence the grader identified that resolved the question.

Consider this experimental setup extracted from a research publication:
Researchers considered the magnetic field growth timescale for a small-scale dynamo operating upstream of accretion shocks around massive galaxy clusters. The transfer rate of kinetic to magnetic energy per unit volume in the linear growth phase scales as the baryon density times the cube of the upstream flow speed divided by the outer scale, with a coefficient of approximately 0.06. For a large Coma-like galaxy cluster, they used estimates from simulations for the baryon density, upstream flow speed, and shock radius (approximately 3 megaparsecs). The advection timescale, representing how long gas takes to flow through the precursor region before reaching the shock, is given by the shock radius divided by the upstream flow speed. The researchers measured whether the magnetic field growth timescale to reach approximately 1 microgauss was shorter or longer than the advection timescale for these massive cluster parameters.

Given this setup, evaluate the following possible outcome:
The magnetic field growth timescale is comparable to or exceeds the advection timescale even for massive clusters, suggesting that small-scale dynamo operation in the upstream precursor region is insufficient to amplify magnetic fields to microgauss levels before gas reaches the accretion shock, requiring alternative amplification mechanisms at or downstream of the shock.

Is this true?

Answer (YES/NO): NO